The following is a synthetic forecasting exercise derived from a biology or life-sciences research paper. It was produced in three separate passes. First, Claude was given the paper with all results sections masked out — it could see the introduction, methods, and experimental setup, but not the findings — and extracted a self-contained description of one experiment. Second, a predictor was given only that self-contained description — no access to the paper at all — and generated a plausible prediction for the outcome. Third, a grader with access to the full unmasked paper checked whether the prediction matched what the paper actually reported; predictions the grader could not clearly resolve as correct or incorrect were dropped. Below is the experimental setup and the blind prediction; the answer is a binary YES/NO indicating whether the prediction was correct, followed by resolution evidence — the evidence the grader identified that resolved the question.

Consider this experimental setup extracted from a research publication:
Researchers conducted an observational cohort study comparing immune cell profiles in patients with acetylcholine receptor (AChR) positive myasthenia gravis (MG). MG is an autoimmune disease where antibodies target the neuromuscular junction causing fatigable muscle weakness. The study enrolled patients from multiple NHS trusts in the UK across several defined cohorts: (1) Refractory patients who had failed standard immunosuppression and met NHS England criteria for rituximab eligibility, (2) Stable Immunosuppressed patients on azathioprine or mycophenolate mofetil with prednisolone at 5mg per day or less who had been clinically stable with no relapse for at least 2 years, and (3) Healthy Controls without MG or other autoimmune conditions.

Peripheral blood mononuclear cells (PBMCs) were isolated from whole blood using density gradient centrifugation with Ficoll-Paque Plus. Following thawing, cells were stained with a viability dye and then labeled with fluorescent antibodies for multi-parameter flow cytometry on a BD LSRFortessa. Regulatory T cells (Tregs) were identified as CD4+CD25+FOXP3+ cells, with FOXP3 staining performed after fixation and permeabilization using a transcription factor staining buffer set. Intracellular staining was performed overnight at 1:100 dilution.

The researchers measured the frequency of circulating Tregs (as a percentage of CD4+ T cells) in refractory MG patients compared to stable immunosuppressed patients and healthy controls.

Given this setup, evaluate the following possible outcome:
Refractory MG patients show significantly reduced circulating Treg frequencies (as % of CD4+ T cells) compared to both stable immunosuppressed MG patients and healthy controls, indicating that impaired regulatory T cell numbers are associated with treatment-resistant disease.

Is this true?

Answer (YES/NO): NO